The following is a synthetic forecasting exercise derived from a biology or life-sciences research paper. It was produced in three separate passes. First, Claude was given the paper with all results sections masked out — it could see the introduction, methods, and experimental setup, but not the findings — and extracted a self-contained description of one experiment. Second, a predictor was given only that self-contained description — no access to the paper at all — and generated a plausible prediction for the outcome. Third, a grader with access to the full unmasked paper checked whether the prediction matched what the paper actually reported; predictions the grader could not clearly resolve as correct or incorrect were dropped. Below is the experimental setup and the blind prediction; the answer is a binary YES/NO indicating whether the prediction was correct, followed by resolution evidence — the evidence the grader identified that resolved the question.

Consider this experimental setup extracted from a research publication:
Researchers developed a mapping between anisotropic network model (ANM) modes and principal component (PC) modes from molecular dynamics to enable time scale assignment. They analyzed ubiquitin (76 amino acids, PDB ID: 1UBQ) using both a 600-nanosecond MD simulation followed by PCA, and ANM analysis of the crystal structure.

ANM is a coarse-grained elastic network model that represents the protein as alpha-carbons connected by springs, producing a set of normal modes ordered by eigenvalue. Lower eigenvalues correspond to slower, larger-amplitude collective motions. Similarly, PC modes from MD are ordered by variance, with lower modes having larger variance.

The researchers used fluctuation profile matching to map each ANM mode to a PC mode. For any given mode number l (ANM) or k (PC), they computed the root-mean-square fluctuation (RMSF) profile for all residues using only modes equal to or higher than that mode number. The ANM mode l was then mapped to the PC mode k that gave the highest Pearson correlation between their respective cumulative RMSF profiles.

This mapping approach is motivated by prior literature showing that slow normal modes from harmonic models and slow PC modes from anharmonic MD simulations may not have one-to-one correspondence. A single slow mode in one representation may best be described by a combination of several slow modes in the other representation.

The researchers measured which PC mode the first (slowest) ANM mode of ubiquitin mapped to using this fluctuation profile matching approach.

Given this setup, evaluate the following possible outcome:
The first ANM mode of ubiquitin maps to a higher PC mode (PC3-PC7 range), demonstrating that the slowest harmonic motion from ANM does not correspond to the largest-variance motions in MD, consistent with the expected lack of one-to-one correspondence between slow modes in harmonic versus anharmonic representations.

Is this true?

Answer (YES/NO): YES